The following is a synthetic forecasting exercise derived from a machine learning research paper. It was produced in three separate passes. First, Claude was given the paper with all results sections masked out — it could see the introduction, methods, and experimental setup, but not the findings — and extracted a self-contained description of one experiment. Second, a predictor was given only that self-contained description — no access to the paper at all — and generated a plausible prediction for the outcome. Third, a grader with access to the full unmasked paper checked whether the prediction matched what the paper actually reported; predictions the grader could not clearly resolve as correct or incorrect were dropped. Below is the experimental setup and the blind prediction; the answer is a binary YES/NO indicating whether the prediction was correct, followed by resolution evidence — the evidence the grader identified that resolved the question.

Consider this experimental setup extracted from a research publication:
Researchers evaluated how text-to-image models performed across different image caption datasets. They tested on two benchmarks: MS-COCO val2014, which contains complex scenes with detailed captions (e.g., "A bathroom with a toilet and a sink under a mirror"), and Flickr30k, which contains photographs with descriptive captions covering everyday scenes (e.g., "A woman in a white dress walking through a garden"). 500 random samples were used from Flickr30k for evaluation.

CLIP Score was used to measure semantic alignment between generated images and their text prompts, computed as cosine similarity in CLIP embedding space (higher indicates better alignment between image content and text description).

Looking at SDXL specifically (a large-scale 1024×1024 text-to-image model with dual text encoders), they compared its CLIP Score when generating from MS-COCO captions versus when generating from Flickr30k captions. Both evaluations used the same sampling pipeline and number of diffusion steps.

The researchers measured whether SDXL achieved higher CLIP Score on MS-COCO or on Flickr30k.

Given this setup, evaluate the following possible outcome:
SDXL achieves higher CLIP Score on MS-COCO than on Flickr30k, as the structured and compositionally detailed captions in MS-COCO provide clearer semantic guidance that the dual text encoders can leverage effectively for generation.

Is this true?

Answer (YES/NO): NO